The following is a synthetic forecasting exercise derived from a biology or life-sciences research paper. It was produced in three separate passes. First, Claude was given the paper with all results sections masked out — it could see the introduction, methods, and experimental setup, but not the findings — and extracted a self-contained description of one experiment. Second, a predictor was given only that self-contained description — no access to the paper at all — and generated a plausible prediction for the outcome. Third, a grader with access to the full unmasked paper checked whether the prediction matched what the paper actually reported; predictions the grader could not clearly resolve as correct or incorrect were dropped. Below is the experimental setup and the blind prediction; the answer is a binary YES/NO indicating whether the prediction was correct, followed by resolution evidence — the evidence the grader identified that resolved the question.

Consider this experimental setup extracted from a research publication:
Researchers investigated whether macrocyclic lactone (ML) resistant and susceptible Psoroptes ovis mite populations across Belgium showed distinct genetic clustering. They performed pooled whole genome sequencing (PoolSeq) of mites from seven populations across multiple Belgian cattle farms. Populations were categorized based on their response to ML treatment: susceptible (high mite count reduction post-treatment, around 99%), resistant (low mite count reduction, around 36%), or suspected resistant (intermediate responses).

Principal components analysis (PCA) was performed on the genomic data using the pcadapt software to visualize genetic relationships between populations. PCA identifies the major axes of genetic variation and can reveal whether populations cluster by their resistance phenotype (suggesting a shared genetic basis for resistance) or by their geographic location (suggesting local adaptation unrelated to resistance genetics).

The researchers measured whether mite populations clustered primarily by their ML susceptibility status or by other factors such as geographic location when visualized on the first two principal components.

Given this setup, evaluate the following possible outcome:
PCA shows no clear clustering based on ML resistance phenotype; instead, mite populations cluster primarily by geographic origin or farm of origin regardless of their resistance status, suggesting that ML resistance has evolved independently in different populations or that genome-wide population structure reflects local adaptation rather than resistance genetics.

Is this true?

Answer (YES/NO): NO